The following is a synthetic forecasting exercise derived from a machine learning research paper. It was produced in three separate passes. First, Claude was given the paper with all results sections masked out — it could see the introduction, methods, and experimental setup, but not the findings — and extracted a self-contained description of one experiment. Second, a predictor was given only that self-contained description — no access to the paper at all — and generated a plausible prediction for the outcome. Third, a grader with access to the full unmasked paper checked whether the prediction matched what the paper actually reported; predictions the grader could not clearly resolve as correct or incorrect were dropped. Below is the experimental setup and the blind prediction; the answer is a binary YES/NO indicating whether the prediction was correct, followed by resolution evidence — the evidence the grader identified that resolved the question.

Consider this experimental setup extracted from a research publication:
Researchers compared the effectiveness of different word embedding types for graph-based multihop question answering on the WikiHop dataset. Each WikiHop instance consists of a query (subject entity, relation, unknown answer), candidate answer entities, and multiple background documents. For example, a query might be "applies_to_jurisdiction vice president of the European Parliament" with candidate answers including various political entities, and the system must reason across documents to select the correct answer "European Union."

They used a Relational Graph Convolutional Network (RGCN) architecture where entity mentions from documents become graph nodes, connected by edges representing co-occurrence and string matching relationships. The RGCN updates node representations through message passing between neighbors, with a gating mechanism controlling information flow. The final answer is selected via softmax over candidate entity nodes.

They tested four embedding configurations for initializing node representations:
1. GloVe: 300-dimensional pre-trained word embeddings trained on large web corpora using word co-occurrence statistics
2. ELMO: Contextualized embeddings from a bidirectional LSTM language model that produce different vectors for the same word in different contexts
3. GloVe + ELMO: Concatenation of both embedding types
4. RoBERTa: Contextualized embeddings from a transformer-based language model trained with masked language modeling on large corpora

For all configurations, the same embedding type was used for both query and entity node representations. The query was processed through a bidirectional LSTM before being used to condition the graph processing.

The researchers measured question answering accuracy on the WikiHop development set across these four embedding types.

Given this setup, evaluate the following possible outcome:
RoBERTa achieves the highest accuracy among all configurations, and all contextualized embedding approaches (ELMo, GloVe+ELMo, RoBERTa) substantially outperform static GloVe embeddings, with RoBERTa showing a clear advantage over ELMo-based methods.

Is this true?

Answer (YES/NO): NO